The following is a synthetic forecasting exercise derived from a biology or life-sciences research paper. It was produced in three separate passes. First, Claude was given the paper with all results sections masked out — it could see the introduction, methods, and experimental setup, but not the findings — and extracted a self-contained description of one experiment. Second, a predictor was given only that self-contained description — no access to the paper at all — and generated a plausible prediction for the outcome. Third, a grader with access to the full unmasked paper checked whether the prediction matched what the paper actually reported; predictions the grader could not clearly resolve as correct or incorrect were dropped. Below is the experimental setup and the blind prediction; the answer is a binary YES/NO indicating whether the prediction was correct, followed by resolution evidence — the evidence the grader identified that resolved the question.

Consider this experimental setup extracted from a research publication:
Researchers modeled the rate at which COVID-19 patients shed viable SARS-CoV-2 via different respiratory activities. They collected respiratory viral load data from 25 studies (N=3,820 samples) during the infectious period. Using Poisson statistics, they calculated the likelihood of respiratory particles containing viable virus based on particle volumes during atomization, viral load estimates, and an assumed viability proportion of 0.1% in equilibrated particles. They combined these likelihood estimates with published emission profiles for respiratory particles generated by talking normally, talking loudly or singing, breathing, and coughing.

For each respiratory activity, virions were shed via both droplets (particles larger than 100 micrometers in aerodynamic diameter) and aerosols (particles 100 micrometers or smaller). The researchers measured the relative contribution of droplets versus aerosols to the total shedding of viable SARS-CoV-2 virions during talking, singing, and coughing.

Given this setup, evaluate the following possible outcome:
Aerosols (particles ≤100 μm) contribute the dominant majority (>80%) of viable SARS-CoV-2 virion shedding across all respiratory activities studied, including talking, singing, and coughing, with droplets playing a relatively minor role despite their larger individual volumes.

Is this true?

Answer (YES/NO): NO